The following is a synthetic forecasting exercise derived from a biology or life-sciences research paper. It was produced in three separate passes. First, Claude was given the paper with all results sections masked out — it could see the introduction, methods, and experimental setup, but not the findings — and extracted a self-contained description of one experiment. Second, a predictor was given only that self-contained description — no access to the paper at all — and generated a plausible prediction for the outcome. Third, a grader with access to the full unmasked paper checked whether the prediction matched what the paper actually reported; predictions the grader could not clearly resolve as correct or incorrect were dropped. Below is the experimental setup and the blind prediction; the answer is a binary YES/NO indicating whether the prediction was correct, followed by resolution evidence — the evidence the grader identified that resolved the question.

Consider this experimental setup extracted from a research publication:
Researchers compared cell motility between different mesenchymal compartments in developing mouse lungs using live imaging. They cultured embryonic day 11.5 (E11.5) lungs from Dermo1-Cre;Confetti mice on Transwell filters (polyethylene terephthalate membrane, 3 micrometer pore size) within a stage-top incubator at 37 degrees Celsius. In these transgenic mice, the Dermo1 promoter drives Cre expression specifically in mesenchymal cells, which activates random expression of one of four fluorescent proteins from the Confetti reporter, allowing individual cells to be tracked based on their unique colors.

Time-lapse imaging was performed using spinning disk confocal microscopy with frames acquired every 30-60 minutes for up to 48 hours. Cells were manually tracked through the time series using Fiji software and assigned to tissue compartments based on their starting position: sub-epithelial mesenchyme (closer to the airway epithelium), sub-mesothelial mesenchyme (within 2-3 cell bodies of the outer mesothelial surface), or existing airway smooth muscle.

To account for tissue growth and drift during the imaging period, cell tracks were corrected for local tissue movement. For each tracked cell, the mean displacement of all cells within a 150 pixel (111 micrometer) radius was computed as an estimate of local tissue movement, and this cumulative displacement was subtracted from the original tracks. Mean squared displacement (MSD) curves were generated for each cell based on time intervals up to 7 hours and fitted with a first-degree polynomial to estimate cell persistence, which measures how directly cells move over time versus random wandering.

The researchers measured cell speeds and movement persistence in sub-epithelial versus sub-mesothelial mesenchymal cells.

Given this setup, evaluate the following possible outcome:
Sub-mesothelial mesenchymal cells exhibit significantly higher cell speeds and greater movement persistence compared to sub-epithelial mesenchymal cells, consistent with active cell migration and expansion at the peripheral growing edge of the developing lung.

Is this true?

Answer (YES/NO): NO